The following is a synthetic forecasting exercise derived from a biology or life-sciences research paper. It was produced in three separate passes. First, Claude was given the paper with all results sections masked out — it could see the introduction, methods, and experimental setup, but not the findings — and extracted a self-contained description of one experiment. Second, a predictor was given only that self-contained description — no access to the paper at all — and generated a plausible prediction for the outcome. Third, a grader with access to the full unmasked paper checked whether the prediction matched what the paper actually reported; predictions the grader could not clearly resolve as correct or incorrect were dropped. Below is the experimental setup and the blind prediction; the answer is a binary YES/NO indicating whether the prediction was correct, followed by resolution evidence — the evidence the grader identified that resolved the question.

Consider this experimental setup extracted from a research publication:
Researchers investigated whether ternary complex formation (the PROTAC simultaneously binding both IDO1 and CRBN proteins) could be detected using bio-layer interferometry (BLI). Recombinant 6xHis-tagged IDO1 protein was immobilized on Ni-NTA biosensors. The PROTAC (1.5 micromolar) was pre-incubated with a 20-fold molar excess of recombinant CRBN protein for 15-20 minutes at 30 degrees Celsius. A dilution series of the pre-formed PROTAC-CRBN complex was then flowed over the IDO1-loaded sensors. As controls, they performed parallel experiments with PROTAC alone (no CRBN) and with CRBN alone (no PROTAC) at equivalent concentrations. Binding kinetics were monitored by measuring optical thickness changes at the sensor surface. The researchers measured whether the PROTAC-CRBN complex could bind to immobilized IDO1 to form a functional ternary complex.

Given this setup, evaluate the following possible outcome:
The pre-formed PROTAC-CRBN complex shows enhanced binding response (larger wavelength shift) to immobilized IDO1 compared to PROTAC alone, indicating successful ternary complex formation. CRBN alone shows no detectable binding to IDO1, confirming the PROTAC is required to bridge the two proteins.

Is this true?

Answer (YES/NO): NO